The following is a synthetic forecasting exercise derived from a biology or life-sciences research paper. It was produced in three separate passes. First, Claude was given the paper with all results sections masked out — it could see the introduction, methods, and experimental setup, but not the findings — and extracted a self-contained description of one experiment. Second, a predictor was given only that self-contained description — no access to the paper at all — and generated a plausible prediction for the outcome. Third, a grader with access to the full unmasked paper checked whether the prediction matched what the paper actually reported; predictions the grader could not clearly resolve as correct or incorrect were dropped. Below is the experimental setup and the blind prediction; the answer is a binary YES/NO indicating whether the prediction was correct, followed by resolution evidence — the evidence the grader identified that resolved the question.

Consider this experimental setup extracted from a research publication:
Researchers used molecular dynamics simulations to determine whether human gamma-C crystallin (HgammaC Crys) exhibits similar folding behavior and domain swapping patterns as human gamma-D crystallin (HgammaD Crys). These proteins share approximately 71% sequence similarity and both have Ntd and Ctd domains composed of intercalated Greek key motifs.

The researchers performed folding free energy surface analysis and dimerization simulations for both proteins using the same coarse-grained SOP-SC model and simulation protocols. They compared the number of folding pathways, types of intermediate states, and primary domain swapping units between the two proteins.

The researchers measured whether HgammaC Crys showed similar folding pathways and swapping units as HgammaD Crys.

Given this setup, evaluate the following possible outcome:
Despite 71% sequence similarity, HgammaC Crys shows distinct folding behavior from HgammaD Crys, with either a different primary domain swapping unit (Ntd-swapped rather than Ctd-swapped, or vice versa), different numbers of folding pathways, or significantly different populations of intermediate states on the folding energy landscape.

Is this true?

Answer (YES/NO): NO